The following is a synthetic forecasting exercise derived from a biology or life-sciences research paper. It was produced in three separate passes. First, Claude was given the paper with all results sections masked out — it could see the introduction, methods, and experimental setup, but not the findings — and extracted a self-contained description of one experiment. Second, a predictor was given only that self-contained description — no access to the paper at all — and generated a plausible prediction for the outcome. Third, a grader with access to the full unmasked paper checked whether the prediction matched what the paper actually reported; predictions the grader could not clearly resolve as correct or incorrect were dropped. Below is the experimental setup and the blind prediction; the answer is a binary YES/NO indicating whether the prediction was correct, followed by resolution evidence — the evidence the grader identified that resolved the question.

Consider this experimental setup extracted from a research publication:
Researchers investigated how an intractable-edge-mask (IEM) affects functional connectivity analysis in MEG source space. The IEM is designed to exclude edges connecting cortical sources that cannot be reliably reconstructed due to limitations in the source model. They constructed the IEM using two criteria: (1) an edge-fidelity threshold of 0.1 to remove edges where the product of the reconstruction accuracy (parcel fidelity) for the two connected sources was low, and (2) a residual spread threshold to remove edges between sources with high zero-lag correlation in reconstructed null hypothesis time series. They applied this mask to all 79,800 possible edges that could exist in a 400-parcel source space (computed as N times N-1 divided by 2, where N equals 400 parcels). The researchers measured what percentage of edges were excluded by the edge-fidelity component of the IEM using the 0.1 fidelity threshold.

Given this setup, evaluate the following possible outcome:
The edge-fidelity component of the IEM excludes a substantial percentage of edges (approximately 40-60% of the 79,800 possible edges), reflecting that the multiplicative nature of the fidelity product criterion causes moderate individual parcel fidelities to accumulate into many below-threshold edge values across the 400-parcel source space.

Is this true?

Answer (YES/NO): YES